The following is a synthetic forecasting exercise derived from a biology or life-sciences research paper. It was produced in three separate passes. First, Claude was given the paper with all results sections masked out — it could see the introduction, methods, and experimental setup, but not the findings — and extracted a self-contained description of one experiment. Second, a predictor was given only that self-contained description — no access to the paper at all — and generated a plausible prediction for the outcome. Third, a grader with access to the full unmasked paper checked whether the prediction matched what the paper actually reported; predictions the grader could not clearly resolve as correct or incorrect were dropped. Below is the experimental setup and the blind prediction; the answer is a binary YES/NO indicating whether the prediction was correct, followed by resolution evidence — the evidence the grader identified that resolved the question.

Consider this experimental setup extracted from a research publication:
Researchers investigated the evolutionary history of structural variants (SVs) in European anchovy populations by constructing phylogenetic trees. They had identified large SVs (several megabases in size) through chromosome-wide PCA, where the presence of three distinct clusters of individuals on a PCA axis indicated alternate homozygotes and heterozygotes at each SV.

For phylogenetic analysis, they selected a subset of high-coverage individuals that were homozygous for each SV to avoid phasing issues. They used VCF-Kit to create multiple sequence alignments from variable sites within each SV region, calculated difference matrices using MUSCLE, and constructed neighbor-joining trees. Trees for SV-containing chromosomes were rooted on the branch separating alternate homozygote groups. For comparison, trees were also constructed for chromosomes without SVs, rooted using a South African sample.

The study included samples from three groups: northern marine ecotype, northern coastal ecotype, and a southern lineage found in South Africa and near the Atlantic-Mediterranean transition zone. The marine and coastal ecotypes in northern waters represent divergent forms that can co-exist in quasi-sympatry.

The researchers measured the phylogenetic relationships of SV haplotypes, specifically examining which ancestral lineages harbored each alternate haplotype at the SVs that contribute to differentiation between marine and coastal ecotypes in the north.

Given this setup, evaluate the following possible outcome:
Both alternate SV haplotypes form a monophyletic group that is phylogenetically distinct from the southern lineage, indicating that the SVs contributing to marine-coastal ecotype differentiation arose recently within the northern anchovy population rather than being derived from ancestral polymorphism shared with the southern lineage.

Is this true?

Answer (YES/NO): NO